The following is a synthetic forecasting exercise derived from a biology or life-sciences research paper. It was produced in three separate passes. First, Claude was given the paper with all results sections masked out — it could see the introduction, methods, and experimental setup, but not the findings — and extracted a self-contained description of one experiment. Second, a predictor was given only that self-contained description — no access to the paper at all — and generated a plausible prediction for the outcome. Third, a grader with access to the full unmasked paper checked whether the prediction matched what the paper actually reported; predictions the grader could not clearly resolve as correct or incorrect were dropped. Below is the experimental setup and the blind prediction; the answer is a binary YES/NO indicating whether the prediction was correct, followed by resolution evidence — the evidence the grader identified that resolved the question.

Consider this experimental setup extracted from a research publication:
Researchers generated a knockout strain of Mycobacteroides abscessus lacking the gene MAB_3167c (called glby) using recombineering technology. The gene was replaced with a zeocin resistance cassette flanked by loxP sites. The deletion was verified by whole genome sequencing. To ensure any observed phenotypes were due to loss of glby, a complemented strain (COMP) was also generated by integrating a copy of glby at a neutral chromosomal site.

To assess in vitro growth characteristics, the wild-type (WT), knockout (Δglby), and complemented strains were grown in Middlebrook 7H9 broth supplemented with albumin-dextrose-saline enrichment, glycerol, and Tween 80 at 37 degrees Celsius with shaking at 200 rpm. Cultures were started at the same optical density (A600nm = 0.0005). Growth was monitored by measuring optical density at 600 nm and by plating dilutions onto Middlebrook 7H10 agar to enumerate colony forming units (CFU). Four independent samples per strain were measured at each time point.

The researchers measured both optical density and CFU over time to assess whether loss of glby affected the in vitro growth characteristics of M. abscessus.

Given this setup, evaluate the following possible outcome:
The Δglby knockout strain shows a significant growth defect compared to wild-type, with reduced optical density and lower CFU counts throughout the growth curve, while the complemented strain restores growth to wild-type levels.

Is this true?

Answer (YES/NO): NO